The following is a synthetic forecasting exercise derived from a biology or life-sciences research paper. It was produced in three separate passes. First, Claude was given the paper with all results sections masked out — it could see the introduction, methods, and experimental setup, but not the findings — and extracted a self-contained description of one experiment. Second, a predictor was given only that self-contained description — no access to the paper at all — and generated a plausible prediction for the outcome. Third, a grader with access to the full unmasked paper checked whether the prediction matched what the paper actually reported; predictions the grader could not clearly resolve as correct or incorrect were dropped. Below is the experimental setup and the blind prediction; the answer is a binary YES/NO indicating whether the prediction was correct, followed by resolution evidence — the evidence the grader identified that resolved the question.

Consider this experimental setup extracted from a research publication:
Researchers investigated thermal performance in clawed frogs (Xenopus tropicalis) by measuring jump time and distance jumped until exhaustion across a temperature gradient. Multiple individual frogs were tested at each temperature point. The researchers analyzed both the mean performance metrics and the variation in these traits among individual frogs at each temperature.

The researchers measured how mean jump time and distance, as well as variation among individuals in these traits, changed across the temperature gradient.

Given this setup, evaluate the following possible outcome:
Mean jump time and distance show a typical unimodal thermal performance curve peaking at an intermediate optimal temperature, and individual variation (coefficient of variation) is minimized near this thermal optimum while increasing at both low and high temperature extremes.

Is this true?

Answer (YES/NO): NO